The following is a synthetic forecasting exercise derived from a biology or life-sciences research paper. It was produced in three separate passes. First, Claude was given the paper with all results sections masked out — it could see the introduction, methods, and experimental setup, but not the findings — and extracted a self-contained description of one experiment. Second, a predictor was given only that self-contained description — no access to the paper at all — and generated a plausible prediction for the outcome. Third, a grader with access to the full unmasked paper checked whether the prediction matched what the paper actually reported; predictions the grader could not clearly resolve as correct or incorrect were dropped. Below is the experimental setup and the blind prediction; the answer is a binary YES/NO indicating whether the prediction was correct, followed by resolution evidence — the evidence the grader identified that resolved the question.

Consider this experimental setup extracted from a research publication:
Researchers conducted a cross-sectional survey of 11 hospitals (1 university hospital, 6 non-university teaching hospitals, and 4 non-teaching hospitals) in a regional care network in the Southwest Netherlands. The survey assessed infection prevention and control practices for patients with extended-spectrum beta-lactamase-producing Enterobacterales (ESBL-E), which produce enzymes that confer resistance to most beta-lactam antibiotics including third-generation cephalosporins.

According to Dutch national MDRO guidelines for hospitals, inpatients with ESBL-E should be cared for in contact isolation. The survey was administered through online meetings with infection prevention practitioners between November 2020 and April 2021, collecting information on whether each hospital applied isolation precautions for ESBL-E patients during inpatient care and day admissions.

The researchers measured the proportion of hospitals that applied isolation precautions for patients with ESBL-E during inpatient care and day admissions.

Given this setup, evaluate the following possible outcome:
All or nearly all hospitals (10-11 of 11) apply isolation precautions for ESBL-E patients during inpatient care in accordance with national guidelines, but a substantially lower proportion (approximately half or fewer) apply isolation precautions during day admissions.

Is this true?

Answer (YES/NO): NO